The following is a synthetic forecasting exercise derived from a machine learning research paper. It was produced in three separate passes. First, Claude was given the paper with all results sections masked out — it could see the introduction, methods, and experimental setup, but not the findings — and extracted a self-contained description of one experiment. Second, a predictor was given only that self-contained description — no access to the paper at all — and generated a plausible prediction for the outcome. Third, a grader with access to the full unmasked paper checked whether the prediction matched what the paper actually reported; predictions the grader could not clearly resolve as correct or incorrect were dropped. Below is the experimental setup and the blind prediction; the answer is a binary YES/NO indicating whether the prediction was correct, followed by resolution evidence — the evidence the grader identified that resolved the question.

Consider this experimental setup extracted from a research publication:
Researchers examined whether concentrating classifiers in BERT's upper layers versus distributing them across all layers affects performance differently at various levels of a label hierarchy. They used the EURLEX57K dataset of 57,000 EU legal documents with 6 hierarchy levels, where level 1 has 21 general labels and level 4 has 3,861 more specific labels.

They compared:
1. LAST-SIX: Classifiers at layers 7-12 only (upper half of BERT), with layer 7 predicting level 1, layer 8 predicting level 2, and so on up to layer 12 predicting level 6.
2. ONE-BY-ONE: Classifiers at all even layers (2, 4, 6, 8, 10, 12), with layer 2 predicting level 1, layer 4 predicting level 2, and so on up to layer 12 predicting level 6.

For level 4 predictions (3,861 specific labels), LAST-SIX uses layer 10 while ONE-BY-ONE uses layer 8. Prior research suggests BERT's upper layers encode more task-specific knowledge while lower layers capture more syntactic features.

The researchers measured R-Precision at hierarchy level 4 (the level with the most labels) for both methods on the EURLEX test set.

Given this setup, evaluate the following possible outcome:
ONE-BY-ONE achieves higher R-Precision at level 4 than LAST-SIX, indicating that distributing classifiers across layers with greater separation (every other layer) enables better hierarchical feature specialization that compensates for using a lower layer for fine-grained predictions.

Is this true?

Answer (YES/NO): NO